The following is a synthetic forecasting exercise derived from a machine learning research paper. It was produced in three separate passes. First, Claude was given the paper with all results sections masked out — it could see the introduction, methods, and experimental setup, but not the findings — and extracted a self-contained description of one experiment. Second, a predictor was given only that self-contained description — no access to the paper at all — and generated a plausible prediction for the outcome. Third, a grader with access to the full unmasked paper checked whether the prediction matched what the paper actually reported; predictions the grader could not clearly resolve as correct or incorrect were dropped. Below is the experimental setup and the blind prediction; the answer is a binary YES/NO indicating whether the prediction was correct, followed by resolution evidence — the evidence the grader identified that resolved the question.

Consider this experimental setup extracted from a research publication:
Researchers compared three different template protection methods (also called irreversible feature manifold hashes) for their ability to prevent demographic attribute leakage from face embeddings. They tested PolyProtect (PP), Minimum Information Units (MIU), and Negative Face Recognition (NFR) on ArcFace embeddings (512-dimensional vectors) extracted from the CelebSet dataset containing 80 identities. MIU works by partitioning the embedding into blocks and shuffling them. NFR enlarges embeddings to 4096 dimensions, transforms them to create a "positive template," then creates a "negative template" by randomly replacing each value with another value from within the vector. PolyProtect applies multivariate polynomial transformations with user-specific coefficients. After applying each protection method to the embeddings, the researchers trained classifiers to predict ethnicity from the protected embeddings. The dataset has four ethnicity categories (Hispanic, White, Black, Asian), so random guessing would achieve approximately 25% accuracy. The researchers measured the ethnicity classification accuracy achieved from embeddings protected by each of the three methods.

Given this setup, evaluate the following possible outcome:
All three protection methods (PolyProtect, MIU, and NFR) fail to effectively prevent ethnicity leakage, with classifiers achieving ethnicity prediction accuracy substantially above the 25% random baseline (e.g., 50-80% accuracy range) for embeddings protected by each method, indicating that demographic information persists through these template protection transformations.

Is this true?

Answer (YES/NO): YES